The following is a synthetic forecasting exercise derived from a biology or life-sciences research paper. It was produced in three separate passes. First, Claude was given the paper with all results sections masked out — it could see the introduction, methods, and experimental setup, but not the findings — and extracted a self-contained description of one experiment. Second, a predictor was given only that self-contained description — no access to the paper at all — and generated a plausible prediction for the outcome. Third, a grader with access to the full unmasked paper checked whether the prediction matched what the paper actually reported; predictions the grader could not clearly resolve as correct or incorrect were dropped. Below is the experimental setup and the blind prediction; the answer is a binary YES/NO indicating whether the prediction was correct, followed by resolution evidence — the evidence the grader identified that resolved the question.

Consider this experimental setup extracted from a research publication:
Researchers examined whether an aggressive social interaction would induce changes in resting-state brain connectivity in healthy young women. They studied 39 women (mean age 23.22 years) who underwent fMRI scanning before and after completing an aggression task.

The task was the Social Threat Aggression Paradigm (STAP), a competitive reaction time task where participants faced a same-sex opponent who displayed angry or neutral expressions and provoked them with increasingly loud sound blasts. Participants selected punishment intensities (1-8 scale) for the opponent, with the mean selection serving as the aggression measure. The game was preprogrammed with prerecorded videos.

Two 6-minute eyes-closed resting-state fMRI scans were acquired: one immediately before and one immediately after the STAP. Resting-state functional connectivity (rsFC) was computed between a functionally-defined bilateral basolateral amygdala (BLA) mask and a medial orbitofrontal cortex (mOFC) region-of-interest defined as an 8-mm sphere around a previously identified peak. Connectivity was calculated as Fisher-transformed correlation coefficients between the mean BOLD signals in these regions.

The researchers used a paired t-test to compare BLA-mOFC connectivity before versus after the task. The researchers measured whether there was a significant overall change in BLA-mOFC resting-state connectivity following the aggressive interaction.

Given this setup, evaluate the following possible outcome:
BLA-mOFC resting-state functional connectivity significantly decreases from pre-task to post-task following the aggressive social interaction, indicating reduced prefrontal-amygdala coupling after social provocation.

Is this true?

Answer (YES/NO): NO